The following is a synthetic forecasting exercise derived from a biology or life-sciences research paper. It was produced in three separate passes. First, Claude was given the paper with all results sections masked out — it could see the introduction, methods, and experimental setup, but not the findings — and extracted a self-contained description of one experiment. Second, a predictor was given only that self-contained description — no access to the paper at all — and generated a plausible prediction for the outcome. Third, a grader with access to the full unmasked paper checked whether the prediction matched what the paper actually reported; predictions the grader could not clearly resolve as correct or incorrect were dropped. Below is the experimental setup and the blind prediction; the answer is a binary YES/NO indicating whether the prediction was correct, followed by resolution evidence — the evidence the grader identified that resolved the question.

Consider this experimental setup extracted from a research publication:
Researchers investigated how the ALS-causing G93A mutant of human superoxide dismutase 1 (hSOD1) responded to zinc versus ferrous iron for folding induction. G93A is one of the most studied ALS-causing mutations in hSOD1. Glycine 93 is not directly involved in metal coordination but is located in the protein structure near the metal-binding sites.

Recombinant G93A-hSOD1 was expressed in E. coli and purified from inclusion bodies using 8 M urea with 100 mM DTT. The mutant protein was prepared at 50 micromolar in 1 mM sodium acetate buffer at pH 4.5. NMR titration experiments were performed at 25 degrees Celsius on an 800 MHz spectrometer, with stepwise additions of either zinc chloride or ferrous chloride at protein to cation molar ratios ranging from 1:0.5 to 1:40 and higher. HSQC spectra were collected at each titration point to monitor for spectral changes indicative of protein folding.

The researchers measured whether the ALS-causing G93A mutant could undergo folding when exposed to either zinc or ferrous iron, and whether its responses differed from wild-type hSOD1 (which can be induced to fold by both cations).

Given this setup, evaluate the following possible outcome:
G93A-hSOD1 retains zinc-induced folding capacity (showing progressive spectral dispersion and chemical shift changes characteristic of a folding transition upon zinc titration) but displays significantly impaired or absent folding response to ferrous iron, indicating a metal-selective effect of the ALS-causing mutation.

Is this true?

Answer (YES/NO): YES